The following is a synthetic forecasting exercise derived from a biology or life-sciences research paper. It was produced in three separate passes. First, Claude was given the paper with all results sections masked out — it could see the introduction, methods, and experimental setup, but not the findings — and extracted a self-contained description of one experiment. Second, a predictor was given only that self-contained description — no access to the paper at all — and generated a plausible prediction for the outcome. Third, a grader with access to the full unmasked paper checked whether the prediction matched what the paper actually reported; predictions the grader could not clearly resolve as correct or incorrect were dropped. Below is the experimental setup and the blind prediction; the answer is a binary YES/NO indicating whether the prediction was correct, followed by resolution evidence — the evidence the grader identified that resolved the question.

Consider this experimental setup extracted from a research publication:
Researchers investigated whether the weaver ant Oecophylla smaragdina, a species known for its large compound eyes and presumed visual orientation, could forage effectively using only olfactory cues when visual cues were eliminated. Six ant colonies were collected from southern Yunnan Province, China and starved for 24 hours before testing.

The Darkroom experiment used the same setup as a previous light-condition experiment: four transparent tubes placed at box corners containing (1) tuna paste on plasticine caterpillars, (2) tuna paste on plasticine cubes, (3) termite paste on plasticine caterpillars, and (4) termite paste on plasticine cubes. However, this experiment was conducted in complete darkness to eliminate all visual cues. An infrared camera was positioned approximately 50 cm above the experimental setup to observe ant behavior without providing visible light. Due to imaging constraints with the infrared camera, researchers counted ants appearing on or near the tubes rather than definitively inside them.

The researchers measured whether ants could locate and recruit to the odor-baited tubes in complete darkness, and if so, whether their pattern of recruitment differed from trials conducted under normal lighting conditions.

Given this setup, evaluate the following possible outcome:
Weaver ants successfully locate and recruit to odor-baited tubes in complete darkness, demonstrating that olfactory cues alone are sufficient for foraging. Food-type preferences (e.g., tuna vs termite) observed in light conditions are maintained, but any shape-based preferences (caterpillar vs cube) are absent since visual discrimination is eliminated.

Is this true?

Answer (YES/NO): YES